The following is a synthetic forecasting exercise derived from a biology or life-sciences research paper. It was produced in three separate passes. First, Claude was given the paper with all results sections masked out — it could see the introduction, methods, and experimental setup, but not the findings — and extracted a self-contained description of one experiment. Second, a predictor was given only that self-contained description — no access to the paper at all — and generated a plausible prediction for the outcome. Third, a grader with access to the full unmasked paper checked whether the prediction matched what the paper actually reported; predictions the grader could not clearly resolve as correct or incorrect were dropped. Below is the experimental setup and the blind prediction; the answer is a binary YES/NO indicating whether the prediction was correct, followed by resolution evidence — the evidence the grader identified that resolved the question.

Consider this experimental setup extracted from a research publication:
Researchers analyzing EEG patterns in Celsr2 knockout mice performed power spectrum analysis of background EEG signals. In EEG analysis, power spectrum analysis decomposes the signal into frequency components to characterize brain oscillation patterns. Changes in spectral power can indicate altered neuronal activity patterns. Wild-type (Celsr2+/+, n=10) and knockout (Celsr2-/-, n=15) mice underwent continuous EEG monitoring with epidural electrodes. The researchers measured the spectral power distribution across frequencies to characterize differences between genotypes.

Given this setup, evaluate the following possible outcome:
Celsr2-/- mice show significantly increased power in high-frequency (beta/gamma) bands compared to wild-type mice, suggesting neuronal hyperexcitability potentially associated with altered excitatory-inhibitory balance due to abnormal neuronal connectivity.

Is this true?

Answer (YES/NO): NO